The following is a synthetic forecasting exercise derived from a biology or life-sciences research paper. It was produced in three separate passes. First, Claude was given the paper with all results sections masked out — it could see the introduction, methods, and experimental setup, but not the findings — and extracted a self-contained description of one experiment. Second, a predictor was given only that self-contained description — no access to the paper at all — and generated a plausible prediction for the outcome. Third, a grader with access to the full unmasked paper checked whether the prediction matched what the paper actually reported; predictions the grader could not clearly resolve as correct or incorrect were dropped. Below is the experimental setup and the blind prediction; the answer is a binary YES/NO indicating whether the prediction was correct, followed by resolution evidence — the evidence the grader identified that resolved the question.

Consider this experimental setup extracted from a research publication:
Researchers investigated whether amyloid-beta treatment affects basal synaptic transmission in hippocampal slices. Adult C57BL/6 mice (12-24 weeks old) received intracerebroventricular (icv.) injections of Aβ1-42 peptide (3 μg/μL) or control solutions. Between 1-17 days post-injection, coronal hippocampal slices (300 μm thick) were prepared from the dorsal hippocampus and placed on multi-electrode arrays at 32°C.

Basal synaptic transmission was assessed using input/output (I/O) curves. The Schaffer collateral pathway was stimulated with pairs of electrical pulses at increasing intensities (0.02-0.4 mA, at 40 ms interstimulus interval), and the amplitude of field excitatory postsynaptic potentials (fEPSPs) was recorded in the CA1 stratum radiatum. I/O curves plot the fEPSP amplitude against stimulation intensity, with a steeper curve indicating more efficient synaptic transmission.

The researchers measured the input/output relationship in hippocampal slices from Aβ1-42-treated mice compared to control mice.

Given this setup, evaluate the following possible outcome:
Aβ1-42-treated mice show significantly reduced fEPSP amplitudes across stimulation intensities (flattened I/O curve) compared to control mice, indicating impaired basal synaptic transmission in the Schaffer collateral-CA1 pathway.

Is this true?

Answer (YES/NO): NO